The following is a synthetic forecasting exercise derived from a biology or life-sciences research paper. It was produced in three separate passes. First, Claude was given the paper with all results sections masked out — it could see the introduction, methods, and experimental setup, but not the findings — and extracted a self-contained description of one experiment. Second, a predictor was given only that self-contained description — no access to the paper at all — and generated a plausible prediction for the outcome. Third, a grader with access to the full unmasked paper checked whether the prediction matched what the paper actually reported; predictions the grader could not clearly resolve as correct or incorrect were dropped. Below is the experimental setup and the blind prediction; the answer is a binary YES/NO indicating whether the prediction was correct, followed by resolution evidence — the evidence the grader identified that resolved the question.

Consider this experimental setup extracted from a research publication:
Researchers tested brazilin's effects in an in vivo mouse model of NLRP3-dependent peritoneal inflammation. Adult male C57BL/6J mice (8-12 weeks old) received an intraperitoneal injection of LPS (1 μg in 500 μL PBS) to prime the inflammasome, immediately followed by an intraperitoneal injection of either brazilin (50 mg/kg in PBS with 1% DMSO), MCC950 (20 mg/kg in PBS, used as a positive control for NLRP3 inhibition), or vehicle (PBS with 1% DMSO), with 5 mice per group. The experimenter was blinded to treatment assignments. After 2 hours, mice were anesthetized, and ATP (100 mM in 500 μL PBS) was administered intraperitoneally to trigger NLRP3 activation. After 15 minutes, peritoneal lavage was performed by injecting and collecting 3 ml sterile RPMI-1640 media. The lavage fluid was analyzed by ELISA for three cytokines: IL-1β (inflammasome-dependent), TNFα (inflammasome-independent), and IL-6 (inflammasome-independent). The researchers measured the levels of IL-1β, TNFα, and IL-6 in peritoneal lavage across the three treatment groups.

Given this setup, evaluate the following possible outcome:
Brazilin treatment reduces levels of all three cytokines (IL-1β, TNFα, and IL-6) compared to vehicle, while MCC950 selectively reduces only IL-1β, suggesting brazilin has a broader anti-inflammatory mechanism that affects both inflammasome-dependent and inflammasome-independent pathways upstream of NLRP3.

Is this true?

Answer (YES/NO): NO